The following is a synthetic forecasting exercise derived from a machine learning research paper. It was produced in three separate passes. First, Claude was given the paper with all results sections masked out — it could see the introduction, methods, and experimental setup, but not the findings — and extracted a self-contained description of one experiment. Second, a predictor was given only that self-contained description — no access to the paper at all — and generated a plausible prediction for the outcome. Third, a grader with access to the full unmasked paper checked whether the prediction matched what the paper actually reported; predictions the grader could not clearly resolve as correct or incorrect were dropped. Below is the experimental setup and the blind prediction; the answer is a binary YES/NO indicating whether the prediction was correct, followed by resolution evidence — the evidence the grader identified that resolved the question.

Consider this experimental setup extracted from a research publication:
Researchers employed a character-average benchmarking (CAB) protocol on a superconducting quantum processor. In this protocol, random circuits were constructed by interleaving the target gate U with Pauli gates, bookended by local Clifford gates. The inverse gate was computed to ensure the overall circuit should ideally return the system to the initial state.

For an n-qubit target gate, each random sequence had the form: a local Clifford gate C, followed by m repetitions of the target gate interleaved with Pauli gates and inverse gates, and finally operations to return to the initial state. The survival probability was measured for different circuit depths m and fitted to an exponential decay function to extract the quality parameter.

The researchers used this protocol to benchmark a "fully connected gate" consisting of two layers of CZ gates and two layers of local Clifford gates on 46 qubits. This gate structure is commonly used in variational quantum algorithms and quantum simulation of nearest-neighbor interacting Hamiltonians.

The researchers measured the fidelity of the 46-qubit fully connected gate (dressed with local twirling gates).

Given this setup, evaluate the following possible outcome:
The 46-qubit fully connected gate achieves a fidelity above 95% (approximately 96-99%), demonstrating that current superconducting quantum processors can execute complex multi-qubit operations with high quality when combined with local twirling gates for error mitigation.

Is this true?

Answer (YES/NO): NO